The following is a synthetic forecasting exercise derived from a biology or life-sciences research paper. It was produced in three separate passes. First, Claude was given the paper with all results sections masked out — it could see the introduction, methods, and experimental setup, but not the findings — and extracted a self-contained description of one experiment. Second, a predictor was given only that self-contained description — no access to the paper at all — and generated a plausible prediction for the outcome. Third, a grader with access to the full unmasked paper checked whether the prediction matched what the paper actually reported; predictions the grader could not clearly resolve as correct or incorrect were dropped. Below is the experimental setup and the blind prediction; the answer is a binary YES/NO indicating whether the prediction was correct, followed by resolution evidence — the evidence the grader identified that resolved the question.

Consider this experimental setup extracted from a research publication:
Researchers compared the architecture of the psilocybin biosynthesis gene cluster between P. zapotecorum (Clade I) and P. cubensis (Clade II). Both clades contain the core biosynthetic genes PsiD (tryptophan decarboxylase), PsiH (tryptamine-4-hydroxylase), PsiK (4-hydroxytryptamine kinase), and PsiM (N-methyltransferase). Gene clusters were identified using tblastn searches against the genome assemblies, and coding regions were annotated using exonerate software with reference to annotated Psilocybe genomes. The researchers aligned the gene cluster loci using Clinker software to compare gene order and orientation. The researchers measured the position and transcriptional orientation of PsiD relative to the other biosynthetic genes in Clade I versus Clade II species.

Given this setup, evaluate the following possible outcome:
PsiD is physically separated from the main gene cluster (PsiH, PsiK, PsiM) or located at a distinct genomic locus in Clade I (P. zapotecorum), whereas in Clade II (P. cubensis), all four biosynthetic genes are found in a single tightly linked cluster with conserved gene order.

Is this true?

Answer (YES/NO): NO